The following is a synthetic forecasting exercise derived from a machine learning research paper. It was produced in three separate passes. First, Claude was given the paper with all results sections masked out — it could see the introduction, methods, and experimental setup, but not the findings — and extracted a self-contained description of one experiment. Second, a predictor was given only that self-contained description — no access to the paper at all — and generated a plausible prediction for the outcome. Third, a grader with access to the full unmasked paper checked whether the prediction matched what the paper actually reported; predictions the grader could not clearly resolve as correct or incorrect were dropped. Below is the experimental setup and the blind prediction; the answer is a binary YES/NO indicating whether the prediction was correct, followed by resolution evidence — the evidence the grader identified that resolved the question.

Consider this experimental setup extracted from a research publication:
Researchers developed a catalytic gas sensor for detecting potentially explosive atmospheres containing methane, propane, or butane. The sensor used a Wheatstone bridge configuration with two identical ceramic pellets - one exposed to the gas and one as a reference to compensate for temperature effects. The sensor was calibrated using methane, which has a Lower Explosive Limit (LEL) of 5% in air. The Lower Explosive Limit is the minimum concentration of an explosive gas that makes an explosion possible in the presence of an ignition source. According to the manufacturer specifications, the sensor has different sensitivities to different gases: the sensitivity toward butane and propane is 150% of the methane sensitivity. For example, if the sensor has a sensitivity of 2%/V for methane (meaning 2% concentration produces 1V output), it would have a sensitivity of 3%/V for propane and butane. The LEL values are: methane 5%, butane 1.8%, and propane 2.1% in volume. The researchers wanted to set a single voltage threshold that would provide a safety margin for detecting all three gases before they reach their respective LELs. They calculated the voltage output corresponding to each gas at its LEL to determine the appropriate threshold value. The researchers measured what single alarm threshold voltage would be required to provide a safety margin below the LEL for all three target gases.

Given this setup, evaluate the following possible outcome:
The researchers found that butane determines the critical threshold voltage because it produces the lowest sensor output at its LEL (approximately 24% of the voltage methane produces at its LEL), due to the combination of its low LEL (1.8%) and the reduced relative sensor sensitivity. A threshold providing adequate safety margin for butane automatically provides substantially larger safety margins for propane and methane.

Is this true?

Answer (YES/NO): NO